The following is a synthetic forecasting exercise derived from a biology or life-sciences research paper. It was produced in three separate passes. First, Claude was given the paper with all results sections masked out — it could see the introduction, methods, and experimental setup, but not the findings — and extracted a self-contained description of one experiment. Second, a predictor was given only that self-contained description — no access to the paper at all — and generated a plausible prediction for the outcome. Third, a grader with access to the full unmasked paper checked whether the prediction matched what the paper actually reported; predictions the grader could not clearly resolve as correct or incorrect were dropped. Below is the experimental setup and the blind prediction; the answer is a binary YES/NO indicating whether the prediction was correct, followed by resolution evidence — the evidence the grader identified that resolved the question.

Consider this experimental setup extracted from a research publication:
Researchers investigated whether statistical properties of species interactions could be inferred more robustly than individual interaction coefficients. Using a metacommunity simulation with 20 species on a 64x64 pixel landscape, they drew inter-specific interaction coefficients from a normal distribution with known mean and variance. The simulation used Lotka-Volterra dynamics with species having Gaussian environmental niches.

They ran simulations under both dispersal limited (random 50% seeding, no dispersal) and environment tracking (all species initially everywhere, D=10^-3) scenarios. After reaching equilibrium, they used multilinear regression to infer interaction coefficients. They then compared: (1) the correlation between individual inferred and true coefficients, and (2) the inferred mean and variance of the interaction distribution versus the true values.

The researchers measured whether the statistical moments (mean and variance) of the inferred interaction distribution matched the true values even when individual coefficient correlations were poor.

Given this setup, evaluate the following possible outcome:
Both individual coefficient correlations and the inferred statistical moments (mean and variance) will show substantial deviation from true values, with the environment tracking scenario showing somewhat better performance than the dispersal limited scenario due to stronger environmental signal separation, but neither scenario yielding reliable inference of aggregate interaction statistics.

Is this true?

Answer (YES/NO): NO